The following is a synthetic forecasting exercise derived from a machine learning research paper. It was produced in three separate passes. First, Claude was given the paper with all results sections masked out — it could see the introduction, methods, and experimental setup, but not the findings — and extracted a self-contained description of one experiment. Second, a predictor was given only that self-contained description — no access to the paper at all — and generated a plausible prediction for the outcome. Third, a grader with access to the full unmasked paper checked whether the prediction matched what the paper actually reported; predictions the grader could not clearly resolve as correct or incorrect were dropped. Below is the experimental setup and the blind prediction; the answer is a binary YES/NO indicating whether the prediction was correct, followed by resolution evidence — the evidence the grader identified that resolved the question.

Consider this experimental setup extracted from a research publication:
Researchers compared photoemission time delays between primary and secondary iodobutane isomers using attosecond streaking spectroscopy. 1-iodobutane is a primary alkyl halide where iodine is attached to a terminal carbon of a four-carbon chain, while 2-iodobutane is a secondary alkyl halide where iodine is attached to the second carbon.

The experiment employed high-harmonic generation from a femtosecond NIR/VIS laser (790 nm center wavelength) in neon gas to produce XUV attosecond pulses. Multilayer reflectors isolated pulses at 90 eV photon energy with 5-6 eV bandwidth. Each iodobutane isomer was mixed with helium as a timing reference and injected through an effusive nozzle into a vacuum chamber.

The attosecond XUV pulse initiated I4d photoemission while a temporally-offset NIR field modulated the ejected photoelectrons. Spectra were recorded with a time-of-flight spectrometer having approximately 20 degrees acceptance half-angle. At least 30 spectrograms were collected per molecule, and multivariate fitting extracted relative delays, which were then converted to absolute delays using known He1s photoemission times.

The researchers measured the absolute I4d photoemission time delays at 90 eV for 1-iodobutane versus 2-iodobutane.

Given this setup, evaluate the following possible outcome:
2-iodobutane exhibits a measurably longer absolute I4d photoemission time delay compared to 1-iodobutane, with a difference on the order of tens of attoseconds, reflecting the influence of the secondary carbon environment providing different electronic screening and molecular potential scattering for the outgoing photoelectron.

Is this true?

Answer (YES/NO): NO